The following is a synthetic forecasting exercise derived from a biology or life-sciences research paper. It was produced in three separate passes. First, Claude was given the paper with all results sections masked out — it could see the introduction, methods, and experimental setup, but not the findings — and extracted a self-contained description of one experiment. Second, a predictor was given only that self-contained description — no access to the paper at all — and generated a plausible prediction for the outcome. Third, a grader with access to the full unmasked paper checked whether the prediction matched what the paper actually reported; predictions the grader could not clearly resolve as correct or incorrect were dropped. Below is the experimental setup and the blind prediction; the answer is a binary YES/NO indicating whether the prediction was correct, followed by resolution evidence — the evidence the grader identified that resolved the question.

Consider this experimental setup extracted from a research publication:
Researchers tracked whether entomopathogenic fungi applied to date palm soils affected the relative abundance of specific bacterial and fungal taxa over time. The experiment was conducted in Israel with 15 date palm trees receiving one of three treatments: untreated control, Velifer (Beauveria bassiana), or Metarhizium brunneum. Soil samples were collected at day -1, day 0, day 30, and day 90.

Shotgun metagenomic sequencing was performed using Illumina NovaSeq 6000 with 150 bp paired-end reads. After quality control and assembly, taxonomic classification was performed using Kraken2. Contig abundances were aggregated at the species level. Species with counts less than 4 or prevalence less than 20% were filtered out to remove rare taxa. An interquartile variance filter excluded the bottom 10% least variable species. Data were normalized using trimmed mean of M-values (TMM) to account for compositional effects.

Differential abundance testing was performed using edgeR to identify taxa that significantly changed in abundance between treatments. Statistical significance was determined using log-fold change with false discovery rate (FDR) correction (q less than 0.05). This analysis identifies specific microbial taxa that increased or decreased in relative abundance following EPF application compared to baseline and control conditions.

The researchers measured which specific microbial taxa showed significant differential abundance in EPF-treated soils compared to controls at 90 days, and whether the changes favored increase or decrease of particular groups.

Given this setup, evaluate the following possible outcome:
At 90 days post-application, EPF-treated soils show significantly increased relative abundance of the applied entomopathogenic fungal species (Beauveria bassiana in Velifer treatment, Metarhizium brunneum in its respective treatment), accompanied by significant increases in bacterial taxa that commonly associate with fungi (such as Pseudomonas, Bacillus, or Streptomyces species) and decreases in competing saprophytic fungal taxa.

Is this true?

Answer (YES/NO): NO